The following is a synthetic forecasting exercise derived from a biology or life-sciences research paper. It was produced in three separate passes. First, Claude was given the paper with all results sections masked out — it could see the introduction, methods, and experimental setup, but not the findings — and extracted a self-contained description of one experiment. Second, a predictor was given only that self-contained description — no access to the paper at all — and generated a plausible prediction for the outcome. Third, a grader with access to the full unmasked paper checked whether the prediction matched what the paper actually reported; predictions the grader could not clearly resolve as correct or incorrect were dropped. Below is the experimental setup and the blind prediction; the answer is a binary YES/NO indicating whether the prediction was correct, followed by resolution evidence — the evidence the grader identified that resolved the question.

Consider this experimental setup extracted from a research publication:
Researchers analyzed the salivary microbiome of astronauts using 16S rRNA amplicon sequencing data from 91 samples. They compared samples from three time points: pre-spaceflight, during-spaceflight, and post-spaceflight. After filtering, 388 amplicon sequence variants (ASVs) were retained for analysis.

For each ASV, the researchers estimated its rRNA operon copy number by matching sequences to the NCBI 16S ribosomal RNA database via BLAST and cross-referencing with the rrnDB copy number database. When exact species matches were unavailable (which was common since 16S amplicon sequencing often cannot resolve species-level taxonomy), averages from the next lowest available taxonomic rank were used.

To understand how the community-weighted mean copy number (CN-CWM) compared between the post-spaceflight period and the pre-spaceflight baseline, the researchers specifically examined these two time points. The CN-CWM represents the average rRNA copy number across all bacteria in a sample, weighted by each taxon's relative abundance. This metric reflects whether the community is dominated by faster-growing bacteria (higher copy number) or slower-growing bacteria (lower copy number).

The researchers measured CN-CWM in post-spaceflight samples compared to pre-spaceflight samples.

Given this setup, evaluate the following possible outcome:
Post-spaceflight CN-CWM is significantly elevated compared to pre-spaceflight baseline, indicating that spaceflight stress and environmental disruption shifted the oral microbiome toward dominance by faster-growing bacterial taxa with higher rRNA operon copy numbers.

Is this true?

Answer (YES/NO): NO